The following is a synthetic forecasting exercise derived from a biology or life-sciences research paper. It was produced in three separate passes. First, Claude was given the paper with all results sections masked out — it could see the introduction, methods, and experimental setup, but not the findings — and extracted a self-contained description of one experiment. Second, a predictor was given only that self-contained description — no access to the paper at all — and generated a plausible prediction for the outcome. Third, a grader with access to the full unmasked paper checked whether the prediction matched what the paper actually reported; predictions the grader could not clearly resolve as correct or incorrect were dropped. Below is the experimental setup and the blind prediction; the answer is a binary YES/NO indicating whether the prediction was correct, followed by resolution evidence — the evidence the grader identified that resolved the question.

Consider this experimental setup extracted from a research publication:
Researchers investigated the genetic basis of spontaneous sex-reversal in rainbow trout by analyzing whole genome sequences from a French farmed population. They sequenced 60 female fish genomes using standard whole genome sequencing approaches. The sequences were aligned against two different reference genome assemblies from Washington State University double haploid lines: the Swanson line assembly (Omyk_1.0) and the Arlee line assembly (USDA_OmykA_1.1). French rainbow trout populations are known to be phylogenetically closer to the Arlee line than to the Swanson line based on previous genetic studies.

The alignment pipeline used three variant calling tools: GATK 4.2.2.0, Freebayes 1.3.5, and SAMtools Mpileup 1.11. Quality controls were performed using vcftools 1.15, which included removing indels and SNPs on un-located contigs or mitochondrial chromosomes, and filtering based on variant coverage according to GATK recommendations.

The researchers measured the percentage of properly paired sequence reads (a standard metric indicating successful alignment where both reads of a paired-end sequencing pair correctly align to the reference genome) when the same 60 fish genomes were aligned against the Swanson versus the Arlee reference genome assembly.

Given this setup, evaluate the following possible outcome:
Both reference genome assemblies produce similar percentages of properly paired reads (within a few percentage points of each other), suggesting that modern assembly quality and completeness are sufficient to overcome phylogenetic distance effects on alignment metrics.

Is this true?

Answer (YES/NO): NO